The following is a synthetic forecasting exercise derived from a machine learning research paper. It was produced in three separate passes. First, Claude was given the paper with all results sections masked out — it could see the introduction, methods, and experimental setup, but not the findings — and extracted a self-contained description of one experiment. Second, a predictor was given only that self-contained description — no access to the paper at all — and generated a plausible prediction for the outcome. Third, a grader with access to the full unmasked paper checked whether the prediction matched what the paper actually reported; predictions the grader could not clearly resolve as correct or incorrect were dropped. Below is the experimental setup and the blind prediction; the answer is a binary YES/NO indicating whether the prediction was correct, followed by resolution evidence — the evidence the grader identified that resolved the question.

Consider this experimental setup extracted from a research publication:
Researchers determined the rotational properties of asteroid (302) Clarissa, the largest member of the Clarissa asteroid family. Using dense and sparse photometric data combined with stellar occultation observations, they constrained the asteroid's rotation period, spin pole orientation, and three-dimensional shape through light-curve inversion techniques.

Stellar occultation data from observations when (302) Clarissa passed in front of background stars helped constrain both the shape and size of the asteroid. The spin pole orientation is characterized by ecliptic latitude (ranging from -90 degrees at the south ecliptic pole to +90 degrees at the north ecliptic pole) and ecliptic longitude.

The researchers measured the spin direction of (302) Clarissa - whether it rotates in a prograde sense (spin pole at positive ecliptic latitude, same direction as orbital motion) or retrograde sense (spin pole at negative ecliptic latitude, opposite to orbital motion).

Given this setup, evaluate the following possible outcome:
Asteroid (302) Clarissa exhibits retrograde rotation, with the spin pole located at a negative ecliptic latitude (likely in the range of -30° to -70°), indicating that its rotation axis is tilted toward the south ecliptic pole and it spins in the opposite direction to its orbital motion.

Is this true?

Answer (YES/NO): NO